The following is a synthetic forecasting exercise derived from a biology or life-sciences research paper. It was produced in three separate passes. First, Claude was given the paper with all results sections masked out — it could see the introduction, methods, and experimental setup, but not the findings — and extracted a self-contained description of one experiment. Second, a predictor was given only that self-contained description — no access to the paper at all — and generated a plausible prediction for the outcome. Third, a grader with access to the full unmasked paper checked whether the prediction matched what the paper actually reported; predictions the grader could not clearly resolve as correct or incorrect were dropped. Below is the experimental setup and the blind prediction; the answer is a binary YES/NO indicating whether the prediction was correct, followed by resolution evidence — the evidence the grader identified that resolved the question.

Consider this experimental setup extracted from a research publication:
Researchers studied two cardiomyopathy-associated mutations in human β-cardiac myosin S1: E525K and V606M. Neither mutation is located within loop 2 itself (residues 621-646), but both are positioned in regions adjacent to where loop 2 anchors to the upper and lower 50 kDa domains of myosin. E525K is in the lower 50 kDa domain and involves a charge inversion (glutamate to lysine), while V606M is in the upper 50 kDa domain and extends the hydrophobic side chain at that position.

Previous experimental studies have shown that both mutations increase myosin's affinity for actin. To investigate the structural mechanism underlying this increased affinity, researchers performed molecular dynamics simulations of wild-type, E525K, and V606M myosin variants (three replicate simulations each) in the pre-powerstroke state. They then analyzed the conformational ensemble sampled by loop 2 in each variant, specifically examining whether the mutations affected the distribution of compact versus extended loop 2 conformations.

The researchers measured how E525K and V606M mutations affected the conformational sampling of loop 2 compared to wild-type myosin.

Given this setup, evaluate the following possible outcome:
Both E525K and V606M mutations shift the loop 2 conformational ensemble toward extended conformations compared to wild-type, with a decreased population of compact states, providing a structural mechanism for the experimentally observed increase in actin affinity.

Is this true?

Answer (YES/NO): YES